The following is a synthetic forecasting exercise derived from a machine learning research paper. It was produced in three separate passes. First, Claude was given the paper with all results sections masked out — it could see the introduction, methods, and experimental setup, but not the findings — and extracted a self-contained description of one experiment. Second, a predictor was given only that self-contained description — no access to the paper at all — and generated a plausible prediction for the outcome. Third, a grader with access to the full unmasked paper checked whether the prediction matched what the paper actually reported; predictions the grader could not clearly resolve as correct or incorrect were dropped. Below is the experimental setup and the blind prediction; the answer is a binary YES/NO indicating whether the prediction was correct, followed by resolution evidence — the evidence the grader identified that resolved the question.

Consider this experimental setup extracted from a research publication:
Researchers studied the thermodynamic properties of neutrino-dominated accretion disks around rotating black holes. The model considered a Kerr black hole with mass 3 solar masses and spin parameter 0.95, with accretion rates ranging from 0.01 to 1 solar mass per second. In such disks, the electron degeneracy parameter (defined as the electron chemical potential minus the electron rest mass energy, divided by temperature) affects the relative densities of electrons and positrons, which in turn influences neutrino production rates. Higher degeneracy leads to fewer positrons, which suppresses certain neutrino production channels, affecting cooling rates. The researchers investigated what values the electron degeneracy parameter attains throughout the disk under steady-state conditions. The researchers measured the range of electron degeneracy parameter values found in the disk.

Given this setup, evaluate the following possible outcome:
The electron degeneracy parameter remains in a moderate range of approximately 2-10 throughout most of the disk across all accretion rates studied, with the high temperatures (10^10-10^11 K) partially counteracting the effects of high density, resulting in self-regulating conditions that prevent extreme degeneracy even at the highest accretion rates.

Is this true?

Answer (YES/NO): NO